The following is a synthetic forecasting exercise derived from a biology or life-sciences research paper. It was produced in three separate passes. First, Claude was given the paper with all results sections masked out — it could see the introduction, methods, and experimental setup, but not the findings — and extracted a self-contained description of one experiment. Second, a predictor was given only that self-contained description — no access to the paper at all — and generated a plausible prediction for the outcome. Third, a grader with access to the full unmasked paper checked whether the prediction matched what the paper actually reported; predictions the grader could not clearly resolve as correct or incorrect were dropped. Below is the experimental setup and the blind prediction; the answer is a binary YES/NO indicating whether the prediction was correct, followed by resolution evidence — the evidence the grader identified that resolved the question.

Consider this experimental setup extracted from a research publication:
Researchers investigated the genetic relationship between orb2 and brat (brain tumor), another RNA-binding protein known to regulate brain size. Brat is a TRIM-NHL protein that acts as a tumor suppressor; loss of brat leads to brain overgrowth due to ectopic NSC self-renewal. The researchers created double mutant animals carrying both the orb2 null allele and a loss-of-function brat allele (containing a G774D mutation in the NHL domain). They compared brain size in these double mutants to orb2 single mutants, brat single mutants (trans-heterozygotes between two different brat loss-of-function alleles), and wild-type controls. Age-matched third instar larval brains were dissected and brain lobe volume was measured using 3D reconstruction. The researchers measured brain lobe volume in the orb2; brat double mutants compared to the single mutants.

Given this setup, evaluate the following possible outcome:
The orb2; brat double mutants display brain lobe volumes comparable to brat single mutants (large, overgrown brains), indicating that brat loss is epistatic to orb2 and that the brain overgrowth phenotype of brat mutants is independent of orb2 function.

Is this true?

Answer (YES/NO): NO